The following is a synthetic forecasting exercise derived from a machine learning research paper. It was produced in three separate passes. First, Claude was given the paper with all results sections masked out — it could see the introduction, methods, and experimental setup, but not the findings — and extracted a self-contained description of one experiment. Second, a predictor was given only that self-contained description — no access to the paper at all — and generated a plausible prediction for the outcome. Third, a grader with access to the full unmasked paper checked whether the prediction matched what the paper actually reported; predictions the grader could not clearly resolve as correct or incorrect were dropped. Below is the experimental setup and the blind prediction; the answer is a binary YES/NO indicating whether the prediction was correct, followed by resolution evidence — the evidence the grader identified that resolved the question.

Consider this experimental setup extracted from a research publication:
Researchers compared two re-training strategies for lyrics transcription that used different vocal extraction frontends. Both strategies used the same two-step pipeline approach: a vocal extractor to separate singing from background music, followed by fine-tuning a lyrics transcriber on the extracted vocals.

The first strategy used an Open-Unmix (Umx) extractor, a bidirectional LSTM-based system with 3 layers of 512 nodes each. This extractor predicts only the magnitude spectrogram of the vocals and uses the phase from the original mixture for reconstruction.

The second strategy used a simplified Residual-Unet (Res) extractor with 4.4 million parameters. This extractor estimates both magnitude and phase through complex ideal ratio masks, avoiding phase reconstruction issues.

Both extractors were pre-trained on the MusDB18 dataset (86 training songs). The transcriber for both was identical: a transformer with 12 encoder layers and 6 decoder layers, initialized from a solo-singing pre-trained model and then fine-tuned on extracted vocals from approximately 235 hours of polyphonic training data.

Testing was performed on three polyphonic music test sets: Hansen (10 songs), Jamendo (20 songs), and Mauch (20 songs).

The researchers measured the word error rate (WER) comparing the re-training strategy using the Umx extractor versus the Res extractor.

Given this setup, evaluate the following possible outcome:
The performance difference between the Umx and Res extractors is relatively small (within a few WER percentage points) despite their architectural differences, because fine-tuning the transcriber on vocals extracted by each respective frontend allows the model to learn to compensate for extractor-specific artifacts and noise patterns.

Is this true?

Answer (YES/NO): NO